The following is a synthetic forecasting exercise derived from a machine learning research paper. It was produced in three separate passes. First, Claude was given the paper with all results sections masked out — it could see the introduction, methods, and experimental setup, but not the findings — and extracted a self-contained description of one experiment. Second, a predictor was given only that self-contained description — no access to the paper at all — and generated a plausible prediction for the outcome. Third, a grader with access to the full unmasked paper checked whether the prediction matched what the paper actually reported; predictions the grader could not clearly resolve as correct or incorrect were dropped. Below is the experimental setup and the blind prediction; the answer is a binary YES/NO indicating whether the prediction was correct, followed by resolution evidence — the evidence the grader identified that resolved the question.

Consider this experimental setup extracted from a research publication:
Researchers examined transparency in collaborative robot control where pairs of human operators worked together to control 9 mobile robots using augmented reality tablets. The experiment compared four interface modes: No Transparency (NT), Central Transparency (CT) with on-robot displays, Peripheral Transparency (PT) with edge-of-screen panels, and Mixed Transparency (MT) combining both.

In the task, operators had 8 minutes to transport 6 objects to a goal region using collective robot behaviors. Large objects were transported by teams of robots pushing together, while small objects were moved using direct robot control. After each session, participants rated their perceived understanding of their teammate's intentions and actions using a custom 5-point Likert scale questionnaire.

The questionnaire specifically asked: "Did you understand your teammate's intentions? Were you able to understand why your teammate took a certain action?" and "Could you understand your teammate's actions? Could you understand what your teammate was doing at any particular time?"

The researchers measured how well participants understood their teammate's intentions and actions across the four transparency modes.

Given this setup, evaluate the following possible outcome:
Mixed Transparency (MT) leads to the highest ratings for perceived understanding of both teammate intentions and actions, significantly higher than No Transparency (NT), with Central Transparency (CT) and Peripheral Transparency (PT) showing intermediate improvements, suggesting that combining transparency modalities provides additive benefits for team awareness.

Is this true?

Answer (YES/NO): YES